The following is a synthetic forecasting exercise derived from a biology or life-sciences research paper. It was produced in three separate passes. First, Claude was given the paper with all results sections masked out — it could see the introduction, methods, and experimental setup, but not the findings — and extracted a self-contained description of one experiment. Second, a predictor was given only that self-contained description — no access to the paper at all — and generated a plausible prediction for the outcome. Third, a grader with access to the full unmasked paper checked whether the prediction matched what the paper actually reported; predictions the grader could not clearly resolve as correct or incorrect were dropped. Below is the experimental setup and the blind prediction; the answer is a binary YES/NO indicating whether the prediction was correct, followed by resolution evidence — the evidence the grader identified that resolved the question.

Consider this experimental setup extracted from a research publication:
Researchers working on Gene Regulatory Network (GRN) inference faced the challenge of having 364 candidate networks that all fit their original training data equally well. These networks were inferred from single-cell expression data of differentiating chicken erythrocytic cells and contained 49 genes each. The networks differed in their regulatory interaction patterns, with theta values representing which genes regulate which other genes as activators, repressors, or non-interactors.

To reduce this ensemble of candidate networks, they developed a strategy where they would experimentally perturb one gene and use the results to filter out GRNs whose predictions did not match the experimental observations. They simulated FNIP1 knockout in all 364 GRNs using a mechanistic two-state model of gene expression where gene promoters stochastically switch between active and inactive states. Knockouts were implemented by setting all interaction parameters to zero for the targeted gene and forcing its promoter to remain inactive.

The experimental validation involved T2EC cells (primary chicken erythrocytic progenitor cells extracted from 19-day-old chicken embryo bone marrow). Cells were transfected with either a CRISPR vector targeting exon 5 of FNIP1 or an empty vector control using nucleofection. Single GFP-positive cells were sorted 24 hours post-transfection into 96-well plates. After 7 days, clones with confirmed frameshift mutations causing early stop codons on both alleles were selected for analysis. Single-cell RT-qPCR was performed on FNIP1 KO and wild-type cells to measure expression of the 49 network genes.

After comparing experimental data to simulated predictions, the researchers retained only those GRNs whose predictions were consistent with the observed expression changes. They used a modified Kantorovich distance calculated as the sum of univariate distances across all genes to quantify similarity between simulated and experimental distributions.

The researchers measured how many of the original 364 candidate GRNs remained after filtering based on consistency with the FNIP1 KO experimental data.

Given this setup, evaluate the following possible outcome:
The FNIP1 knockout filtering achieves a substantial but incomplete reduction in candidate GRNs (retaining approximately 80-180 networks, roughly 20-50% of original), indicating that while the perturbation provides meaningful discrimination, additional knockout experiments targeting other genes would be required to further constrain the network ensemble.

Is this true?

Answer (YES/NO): YES